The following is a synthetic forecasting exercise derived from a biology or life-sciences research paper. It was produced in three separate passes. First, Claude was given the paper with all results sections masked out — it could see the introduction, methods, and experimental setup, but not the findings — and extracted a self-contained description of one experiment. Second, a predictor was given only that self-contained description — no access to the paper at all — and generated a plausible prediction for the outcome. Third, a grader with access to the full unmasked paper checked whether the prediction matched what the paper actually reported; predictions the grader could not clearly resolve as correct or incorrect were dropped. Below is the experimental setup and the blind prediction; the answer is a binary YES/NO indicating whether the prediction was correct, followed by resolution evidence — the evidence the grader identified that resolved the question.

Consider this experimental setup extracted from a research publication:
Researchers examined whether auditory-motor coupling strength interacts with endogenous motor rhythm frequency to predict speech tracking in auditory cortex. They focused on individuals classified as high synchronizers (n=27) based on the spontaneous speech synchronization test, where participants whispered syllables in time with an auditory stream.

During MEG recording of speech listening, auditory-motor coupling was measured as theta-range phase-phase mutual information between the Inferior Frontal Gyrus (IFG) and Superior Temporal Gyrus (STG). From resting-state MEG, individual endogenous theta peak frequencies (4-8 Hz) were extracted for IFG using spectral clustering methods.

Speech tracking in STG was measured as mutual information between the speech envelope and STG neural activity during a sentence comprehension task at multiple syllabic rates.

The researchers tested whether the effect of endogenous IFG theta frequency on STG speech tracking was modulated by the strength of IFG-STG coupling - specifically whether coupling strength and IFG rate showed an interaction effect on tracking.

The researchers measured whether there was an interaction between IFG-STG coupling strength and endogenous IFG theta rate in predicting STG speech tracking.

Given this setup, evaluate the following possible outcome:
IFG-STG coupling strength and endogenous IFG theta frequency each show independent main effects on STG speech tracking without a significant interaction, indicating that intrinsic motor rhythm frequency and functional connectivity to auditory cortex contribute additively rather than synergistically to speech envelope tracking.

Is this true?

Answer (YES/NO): NO